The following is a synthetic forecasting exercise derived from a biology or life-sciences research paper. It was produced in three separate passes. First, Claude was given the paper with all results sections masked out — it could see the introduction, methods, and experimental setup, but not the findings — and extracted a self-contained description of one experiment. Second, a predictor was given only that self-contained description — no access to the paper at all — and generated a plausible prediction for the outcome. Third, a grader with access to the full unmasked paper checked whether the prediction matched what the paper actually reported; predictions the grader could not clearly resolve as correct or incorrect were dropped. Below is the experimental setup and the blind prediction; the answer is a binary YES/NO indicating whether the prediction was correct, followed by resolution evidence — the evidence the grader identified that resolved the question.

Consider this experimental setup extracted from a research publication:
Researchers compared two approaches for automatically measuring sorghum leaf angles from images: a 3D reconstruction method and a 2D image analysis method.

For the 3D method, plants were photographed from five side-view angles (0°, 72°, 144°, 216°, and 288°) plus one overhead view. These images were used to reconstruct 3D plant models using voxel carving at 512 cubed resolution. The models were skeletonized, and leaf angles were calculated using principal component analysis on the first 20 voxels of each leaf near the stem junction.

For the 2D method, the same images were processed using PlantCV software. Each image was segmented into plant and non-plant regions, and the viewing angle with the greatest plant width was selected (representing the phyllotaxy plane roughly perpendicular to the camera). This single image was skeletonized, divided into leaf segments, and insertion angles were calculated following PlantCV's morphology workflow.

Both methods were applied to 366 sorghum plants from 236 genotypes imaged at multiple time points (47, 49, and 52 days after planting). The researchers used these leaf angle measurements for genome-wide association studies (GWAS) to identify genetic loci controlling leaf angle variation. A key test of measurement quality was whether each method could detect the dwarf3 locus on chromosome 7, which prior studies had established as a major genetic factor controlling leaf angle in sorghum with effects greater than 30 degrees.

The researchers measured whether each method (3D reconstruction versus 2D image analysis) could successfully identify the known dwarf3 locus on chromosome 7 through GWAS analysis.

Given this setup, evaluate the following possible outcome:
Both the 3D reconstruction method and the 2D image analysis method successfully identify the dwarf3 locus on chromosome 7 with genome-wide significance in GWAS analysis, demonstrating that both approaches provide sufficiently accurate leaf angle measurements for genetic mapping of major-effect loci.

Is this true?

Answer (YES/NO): NO